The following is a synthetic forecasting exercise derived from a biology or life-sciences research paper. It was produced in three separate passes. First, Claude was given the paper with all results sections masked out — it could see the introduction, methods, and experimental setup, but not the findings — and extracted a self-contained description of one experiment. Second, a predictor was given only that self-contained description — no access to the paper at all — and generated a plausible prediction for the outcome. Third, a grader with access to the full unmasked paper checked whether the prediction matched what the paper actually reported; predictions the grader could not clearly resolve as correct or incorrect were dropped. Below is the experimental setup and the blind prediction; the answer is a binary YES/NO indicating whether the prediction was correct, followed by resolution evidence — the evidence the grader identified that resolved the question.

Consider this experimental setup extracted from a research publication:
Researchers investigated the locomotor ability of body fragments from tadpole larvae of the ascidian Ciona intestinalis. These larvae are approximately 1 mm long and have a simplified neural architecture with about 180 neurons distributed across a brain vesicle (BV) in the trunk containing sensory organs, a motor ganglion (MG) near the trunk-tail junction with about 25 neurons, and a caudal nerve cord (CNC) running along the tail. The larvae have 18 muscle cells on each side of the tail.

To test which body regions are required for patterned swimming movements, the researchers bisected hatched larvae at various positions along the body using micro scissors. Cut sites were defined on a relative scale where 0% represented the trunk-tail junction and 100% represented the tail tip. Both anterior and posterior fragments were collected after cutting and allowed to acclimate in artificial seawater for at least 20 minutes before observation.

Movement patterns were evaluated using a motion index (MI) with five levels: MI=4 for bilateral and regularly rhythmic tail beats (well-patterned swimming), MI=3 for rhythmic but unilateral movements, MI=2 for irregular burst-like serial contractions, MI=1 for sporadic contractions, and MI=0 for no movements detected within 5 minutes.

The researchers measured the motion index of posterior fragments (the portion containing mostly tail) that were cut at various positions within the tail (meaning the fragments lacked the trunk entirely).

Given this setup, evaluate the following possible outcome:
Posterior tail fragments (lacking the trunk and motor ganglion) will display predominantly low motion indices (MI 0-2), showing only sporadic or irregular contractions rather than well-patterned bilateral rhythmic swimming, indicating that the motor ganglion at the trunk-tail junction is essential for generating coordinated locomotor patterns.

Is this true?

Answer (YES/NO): YES